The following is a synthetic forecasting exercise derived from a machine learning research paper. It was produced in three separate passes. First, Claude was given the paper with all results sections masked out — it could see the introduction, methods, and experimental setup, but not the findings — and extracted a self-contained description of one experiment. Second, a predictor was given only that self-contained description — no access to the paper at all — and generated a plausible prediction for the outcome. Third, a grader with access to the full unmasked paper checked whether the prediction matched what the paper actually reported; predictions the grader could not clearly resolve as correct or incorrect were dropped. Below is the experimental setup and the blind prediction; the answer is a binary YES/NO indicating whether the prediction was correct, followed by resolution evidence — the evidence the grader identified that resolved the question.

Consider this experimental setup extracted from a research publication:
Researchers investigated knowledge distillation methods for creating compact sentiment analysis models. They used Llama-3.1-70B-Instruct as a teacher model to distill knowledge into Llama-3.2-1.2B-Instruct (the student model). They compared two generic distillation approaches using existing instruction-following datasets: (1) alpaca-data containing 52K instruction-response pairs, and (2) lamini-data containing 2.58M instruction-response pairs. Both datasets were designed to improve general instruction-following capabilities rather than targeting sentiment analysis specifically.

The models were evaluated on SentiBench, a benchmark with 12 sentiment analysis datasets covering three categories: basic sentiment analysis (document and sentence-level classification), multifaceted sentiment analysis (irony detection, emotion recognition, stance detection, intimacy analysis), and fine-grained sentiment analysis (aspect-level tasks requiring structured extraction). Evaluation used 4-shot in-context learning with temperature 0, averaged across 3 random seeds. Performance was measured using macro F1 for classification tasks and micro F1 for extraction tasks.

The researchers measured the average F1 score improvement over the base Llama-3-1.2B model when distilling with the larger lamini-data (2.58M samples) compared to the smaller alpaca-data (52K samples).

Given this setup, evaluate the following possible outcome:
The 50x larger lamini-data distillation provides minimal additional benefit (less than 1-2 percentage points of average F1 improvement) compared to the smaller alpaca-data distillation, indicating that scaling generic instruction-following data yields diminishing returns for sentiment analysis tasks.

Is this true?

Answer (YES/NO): YES